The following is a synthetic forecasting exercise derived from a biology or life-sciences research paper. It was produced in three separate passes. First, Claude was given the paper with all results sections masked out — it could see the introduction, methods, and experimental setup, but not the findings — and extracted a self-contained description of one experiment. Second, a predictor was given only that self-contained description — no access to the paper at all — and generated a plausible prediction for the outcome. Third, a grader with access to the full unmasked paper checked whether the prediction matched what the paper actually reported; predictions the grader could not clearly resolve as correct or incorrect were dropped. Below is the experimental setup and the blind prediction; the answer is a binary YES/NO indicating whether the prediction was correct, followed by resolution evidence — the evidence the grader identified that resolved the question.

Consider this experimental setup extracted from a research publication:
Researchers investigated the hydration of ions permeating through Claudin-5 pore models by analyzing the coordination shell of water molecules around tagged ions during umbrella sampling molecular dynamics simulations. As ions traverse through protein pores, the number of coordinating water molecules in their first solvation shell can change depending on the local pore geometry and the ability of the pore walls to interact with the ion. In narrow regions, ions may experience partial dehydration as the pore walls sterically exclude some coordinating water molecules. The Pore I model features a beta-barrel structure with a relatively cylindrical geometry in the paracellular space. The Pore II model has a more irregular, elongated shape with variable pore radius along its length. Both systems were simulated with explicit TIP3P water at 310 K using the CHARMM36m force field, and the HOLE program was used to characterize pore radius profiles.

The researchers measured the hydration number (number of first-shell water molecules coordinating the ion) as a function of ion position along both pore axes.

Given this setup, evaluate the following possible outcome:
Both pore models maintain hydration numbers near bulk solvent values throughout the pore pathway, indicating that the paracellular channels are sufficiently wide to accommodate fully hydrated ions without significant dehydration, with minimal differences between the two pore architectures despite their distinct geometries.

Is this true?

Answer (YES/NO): NO